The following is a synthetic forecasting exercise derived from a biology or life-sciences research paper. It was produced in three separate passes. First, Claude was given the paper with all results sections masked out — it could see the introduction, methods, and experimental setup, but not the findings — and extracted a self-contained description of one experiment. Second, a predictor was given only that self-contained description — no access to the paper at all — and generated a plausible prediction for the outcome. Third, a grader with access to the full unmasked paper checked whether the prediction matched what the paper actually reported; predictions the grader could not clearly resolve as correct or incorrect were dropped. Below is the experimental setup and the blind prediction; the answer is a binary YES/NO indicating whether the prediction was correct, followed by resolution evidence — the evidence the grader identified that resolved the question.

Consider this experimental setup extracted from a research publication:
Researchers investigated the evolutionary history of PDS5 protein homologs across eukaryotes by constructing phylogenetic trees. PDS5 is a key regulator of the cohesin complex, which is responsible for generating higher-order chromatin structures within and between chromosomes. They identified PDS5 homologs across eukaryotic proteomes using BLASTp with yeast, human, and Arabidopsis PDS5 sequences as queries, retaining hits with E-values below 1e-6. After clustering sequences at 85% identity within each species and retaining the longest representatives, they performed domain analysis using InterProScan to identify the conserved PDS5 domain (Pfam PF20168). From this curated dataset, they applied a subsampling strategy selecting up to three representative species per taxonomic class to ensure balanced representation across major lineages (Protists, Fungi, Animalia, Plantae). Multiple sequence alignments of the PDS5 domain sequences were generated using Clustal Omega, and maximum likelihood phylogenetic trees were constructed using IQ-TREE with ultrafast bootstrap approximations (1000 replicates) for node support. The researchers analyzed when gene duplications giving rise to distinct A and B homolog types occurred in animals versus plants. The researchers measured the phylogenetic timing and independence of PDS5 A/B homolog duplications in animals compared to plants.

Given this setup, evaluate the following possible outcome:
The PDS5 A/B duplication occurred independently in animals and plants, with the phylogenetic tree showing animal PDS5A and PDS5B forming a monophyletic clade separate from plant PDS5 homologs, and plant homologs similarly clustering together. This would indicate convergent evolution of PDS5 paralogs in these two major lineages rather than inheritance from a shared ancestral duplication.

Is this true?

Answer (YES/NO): YES